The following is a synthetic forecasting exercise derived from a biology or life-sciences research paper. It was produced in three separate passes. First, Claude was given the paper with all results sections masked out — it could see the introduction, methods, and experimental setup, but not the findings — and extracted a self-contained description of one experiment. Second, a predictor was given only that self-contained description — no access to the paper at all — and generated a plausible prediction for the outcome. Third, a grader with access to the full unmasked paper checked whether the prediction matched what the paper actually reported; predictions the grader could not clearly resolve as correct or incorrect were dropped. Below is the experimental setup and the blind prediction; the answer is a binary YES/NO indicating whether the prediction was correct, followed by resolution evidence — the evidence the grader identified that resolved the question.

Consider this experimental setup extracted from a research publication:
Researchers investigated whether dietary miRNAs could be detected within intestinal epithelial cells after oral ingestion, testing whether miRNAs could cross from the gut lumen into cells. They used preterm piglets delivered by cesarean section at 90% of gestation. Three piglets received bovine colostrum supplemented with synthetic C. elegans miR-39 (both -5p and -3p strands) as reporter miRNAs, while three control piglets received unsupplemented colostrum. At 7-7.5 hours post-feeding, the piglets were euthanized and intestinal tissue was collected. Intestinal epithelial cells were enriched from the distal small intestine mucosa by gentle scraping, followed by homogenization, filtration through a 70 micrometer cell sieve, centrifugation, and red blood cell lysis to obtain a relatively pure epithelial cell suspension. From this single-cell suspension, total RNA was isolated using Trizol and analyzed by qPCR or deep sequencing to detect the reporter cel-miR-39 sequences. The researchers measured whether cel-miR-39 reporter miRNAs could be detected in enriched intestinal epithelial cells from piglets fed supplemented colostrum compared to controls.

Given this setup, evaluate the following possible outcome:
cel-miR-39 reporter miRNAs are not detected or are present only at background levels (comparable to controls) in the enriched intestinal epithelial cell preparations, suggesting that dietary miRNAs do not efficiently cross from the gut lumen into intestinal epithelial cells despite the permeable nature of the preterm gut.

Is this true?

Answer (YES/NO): NO